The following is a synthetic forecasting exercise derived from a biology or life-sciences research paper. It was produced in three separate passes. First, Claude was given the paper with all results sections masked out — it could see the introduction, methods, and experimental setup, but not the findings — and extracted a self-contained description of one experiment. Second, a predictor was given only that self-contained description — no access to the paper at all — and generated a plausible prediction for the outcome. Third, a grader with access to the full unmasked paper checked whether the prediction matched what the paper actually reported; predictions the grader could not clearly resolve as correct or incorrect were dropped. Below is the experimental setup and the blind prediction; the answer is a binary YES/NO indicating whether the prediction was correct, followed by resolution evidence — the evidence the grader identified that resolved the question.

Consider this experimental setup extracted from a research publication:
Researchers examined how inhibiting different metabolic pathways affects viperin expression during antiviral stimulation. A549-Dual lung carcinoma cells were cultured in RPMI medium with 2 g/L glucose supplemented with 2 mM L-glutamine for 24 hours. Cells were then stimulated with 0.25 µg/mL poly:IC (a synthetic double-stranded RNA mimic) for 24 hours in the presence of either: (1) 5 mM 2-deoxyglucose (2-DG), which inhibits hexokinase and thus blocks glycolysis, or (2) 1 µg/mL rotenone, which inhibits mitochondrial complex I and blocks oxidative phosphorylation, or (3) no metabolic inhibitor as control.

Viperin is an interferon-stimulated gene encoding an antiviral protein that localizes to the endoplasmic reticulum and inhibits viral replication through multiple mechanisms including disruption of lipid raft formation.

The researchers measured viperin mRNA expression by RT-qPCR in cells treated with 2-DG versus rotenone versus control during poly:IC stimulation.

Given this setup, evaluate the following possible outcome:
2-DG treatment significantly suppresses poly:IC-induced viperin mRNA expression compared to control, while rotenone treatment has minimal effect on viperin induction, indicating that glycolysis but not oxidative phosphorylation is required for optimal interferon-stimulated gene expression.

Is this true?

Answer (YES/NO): NO